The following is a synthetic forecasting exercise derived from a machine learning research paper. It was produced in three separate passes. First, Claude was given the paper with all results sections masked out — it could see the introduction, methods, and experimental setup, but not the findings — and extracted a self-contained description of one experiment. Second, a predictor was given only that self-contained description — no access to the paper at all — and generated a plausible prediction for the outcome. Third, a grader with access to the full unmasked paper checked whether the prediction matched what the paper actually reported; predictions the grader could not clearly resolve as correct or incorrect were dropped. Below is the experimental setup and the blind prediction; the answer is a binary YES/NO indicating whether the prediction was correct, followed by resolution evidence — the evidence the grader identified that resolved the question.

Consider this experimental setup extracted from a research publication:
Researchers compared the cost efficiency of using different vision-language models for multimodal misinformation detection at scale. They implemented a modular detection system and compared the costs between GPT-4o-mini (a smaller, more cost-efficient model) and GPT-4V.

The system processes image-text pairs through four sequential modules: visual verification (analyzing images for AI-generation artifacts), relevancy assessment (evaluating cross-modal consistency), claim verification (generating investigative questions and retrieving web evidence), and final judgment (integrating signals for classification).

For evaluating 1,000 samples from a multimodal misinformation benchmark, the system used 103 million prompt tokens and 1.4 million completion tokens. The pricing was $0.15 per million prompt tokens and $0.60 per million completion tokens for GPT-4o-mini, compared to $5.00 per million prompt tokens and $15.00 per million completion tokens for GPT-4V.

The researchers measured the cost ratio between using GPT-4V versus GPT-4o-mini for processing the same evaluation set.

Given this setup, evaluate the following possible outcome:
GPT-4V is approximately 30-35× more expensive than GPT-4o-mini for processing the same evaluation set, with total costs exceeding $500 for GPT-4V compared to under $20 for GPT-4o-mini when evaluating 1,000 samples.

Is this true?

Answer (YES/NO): YES